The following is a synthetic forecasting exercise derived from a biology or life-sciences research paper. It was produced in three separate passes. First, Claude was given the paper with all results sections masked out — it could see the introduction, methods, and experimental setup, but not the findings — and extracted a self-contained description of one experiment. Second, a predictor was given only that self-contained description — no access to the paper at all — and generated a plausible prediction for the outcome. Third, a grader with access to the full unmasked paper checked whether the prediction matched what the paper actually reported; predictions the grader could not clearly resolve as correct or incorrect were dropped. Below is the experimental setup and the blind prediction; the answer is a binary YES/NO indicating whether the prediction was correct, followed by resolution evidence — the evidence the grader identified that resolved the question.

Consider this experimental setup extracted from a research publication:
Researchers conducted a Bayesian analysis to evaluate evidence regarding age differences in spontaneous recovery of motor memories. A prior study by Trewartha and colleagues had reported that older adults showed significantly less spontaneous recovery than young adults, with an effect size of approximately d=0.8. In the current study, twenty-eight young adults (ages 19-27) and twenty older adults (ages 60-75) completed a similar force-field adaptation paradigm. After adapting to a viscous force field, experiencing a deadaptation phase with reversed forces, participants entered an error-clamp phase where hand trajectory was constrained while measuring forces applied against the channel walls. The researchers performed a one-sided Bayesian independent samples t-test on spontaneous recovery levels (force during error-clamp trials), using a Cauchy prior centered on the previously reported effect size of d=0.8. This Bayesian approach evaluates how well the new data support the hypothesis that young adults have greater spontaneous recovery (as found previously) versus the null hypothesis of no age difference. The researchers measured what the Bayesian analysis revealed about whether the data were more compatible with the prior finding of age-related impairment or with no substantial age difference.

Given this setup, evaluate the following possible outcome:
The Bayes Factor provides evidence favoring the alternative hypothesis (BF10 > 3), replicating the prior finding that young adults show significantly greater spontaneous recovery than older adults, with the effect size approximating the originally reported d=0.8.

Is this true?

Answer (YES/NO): NO